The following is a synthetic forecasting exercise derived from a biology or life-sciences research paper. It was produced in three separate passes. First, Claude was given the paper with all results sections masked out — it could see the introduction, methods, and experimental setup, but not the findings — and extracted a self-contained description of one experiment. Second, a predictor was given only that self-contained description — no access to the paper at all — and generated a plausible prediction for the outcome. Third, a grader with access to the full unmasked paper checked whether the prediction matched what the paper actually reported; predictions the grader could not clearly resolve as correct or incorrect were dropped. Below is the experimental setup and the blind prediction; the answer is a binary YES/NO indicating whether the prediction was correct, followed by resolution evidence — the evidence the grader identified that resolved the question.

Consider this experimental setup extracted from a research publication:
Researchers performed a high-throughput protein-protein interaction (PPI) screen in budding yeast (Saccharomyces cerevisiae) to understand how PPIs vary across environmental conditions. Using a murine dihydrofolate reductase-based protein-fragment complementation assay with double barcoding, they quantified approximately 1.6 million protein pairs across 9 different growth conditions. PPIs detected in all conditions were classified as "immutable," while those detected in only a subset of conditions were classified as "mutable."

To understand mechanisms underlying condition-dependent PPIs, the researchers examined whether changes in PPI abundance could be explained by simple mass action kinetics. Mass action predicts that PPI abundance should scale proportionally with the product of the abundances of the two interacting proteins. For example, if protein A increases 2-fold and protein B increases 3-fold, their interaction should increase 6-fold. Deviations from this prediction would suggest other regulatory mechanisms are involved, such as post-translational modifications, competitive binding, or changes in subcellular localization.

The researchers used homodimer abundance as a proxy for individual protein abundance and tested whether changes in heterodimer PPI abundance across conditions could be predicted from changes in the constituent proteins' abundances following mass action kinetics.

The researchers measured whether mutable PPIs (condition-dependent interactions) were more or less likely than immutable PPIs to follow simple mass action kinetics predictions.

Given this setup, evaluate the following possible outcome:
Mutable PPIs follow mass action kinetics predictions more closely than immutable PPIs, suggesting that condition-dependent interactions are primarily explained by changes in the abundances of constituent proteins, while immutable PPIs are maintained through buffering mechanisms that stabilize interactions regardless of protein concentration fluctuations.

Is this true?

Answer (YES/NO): NO